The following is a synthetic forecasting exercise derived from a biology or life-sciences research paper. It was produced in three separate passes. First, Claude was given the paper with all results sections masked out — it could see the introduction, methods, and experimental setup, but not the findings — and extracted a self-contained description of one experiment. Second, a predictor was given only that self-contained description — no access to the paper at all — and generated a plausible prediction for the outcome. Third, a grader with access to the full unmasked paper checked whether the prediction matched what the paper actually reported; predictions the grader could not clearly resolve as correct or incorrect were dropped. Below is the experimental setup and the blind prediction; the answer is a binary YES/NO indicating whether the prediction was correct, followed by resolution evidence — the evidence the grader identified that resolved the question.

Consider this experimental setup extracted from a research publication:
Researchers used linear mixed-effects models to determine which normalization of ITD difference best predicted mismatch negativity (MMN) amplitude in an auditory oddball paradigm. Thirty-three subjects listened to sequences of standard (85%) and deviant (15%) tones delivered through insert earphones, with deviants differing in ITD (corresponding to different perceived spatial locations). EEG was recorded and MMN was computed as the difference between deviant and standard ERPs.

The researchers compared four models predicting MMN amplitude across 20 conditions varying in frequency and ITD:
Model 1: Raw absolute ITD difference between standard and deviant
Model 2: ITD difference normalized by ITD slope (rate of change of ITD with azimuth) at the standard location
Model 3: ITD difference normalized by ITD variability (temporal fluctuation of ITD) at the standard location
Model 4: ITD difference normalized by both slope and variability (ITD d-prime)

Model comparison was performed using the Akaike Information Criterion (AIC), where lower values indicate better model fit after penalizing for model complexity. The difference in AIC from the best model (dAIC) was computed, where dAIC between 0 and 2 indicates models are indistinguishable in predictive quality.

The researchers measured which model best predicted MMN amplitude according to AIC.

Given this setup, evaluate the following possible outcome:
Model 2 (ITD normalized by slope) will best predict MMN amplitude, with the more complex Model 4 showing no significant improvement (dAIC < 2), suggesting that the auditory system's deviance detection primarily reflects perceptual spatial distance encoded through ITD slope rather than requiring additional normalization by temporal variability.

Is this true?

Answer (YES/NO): NO